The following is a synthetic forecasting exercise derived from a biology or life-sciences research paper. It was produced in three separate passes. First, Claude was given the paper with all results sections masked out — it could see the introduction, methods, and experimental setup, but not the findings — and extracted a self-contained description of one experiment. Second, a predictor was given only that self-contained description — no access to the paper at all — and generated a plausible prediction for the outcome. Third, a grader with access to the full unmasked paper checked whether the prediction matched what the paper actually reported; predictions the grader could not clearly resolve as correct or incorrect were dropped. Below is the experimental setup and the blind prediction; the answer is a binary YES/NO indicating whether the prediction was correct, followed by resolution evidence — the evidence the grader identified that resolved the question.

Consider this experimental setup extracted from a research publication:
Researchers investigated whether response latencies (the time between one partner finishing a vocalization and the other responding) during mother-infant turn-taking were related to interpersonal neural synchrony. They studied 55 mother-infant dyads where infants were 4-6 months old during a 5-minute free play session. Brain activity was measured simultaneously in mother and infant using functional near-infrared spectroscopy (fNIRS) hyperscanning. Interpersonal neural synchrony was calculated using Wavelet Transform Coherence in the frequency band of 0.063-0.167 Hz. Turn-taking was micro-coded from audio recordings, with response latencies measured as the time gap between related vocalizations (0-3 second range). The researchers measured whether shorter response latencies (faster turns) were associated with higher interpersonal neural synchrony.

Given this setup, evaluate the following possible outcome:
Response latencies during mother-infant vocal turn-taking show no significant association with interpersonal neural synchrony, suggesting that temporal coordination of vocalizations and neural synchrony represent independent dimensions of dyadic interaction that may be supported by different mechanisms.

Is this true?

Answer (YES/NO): YES